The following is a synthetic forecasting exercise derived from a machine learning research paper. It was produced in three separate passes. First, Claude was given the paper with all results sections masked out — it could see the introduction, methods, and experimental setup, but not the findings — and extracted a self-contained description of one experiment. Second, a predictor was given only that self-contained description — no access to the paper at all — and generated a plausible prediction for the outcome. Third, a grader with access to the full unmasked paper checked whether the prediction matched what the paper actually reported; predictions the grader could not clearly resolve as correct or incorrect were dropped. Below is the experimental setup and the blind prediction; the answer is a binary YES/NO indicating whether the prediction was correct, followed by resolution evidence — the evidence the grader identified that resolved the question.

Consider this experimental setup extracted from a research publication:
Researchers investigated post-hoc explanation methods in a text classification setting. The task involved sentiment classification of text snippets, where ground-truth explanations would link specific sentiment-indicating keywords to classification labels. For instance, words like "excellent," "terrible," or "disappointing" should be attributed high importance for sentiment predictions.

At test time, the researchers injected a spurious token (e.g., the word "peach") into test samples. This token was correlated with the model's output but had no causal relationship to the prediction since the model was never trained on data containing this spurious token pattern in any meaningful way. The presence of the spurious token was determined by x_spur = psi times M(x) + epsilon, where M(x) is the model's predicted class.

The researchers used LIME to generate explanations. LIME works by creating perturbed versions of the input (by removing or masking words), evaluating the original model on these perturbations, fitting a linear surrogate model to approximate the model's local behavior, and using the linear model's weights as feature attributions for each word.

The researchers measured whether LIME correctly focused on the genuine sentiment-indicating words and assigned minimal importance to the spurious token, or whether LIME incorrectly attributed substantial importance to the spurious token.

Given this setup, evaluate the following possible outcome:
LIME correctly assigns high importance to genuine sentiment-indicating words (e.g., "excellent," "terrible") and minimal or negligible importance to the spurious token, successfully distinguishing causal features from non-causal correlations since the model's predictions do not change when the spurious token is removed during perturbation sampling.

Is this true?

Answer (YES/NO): NO